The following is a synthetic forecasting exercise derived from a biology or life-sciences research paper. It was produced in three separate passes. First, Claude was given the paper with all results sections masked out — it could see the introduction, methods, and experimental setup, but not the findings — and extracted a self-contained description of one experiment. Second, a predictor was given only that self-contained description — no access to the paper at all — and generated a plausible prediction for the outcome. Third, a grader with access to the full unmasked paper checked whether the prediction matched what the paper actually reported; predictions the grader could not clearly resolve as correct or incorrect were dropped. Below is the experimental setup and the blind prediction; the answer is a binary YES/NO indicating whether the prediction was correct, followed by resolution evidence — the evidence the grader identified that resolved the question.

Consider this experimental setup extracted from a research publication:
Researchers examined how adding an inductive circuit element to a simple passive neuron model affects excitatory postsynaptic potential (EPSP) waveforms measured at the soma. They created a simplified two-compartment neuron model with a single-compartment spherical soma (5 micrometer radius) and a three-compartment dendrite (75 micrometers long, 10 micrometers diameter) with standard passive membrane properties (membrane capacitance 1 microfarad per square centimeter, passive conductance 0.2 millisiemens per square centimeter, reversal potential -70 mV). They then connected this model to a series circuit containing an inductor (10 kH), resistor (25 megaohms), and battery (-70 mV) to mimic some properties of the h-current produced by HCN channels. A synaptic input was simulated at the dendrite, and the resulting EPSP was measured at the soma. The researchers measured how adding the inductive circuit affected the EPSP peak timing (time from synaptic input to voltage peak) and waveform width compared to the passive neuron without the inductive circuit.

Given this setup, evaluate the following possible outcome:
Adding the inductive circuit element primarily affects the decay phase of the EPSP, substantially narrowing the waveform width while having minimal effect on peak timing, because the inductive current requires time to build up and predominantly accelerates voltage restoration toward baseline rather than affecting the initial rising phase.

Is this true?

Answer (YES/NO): NO